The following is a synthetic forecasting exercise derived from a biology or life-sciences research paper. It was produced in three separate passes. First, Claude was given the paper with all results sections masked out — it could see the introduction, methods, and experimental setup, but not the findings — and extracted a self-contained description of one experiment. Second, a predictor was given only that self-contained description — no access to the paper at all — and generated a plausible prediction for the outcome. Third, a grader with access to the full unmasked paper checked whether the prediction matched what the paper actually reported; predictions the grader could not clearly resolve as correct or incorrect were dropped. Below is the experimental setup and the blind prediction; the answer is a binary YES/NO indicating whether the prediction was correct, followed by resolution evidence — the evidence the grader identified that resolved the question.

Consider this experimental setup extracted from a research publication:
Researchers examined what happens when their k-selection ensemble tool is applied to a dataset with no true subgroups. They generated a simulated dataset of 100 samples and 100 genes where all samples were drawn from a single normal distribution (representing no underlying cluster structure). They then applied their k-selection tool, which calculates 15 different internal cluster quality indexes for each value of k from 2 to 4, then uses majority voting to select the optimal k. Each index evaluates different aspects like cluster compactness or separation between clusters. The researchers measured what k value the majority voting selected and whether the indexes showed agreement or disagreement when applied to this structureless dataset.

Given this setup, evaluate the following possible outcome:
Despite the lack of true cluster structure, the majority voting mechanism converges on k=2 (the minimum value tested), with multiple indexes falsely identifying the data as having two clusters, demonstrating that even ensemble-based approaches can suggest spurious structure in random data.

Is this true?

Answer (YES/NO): NO